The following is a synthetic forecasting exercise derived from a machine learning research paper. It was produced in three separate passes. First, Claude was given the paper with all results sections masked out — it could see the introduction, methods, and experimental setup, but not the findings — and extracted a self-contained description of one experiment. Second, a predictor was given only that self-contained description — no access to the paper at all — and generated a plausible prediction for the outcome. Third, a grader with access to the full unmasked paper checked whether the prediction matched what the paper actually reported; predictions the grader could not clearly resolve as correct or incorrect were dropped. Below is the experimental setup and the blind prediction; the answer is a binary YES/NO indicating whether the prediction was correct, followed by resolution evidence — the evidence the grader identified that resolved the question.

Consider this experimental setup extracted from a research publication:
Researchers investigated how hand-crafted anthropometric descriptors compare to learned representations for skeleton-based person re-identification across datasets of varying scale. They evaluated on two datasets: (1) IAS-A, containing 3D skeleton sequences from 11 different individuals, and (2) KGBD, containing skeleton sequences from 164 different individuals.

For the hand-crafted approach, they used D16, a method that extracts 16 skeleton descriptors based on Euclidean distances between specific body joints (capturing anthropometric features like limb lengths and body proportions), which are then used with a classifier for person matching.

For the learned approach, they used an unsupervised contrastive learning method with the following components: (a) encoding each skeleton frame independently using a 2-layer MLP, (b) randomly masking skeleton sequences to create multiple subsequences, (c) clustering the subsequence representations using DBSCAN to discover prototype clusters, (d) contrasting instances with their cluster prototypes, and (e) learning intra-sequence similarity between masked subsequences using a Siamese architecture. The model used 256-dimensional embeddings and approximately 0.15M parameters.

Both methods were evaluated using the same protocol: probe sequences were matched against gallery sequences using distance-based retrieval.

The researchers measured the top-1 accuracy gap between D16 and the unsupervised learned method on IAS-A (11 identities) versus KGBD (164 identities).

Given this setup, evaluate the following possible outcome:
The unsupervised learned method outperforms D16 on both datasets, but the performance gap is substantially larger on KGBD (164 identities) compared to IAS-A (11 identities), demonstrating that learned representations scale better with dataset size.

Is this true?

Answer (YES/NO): YES